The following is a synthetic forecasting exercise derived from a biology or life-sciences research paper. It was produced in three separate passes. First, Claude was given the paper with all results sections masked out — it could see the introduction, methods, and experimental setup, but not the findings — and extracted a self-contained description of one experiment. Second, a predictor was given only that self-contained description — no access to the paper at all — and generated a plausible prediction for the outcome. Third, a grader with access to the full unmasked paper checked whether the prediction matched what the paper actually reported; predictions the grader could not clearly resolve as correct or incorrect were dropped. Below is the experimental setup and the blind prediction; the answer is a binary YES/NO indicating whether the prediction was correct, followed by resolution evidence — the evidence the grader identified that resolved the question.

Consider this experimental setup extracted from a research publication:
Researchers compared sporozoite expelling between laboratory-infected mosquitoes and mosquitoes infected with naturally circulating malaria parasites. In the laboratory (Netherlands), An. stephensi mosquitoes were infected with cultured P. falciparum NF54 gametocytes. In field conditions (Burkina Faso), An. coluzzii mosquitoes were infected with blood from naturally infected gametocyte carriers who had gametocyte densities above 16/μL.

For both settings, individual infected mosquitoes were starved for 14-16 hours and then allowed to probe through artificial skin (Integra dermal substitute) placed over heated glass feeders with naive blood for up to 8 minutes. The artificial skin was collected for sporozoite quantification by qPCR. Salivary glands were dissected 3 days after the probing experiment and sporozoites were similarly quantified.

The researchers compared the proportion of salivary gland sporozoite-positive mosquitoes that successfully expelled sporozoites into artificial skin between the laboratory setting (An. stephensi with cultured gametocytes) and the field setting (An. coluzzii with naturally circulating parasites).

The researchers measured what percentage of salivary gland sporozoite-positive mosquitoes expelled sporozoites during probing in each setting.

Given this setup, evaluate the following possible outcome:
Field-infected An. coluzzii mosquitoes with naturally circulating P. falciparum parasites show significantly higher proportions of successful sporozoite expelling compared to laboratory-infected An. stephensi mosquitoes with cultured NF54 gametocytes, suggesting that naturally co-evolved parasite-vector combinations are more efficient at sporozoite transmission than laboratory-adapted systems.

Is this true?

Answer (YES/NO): NO